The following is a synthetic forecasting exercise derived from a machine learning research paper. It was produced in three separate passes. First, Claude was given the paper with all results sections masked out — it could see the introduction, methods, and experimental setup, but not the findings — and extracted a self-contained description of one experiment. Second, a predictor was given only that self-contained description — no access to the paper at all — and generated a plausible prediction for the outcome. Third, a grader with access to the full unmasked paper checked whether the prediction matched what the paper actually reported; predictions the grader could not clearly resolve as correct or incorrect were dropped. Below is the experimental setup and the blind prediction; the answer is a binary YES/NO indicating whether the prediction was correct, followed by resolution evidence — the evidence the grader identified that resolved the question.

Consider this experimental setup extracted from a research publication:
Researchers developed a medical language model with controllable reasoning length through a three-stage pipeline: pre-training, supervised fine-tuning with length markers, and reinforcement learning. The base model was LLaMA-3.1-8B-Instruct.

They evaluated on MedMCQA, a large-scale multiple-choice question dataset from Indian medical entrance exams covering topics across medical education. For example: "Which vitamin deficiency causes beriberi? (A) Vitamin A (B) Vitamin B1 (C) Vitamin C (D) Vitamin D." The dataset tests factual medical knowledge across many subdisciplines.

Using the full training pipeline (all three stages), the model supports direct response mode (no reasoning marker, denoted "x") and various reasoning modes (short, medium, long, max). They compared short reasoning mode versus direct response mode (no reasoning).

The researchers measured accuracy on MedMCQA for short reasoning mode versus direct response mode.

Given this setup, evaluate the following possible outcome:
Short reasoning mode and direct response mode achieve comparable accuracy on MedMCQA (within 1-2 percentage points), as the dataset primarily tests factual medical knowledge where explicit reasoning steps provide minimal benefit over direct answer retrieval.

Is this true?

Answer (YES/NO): YES